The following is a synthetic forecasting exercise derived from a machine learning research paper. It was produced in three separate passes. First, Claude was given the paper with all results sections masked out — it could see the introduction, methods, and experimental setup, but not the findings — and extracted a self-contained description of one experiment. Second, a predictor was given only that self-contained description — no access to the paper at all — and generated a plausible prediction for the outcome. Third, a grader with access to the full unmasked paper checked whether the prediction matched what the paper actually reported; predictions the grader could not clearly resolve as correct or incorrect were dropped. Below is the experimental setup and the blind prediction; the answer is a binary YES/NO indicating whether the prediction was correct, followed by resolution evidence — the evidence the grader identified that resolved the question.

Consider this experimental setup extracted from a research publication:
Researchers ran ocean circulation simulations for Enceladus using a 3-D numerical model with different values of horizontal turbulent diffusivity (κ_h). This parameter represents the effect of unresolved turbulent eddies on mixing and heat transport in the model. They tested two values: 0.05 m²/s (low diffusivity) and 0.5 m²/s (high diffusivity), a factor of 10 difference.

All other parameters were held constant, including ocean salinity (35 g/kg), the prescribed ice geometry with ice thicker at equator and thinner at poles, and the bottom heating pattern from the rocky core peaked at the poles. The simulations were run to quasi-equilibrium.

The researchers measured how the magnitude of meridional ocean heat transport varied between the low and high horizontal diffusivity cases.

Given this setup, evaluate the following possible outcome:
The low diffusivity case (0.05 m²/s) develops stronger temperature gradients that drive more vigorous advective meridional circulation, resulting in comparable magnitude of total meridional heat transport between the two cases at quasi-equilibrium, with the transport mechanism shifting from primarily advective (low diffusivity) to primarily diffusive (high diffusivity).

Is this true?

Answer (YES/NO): YES